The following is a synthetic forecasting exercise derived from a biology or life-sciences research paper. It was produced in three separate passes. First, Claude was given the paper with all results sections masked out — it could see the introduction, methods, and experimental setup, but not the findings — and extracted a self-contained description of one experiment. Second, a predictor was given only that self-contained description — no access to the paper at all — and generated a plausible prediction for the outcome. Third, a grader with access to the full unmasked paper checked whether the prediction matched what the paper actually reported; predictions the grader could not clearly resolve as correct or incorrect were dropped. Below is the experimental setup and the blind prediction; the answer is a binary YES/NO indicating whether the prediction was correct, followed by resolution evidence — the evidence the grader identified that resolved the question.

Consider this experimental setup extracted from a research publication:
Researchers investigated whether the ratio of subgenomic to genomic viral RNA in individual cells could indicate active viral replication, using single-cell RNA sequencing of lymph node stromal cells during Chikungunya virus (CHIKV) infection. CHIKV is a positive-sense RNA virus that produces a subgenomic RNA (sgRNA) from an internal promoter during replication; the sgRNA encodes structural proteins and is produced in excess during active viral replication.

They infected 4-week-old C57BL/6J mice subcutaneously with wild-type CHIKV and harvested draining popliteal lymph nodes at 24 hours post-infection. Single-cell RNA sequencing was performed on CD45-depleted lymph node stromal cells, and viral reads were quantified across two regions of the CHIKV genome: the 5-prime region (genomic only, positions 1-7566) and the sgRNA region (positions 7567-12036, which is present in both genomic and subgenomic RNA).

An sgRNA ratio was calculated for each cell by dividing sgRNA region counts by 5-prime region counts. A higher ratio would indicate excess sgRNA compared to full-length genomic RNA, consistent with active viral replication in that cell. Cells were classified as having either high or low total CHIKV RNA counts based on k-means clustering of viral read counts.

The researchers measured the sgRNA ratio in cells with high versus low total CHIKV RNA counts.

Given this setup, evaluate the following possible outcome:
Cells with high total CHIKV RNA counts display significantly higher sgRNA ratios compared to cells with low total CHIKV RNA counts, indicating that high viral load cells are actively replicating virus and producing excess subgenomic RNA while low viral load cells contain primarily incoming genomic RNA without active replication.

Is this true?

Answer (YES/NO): YES